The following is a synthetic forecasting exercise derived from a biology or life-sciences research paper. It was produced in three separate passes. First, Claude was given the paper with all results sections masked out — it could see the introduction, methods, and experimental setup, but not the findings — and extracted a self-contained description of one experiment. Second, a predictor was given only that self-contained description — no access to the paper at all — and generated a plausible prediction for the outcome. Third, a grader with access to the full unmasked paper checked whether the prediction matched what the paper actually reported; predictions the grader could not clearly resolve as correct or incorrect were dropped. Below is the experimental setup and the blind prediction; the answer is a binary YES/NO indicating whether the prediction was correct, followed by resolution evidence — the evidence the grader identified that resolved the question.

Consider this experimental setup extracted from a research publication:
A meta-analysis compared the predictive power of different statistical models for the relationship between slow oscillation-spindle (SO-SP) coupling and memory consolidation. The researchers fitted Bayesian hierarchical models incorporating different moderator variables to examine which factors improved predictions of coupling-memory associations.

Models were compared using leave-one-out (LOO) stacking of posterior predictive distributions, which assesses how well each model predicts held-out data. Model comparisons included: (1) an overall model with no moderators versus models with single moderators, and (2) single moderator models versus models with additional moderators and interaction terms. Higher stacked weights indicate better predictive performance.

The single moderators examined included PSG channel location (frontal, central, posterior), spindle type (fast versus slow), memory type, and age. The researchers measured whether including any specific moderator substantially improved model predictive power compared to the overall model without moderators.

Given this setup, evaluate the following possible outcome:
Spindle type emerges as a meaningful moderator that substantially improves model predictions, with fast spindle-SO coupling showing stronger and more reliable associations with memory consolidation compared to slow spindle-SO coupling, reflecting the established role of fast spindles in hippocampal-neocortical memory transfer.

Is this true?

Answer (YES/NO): NO